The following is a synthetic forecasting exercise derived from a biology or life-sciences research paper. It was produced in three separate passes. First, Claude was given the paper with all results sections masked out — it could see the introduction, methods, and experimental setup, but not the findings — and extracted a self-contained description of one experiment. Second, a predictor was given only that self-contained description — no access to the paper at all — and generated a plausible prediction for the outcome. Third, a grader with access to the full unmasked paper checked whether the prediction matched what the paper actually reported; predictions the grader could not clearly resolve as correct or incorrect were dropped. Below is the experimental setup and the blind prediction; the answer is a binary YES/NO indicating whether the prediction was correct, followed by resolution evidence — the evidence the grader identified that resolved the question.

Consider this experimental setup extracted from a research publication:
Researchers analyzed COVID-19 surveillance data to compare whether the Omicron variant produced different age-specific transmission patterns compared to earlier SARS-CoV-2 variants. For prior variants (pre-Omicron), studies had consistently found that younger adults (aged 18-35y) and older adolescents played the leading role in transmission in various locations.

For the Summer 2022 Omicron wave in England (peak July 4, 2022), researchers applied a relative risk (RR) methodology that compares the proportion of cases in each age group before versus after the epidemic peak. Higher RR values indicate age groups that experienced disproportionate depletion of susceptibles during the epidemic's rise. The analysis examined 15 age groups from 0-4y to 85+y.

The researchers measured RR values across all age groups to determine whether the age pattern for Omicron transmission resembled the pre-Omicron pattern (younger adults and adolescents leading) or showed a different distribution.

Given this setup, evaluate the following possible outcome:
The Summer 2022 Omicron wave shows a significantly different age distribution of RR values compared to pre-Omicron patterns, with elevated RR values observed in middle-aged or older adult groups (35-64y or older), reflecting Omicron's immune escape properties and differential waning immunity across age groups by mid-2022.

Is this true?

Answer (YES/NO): NO